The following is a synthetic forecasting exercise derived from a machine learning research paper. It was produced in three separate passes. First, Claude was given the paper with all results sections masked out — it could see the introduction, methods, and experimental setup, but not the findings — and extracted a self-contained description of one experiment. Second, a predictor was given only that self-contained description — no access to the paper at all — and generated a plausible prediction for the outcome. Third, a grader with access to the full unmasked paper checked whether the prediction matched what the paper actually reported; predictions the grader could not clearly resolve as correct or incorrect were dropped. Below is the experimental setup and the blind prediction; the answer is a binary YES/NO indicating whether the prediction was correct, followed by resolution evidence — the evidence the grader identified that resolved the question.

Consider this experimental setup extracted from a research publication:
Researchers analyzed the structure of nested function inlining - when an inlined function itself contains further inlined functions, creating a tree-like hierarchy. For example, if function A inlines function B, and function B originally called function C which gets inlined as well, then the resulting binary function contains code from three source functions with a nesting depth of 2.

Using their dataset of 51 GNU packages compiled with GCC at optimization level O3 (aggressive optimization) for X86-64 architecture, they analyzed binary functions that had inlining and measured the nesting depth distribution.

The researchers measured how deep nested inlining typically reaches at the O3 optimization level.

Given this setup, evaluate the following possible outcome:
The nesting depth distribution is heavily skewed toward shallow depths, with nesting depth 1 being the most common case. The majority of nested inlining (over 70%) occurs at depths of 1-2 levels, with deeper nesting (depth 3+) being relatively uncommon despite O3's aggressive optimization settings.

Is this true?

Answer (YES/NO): YES